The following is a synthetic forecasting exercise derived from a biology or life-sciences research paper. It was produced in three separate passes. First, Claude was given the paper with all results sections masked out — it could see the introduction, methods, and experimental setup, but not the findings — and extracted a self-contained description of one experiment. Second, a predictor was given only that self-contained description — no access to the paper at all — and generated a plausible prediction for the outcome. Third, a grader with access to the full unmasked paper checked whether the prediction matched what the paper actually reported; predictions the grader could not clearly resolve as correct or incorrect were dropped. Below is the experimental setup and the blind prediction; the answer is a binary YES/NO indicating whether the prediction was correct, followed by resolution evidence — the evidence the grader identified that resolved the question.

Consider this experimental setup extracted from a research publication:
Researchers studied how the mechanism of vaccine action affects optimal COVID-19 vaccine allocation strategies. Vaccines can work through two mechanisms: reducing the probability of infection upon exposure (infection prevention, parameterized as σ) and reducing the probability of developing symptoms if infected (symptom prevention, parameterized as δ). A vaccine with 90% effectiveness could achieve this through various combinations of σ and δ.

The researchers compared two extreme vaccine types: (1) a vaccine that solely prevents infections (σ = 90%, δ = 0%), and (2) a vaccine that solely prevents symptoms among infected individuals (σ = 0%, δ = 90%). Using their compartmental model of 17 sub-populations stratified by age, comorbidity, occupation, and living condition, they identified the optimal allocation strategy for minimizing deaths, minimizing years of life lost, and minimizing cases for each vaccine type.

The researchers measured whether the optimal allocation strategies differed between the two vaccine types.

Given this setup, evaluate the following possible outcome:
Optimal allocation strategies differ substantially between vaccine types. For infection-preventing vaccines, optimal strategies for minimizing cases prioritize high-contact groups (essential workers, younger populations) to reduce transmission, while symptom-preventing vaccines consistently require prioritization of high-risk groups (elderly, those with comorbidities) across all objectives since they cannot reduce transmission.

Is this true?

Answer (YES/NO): NO